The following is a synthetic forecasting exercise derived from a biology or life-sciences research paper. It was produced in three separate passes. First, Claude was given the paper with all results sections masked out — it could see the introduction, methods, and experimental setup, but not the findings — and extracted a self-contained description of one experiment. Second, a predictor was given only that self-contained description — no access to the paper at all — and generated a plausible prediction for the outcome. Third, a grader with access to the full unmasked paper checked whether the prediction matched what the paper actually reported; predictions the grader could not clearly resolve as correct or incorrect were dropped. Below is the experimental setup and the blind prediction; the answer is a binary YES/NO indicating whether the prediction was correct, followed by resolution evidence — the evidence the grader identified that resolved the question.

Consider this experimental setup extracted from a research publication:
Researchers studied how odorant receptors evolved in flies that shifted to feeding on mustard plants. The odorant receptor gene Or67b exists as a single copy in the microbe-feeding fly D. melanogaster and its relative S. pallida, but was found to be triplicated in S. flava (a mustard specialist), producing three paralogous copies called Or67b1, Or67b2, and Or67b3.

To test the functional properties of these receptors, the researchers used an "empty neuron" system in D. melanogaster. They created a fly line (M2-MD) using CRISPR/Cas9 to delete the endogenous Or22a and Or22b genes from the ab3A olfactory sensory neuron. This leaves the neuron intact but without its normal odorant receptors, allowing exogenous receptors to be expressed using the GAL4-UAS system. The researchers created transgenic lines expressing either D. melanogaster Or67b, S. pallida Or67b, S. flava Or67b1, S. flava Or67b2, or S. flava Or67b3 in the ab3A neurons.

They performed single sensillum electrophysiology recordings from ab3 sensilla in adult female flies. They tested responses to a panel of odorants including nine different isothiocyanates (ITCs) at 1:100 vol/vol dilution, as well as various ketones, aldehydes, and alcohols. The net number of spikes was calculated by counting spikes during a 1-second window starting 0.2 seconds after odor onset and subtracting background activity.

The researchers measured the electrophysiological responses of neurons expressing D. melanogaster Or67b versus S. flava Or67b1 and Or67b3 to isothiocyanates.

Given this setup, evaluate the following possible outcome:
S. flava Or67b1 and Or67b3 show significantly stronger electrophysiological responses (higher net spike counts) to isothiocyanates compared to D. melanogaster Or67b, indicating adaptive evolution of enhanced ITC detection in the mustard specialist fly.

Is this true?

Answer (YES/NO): YES